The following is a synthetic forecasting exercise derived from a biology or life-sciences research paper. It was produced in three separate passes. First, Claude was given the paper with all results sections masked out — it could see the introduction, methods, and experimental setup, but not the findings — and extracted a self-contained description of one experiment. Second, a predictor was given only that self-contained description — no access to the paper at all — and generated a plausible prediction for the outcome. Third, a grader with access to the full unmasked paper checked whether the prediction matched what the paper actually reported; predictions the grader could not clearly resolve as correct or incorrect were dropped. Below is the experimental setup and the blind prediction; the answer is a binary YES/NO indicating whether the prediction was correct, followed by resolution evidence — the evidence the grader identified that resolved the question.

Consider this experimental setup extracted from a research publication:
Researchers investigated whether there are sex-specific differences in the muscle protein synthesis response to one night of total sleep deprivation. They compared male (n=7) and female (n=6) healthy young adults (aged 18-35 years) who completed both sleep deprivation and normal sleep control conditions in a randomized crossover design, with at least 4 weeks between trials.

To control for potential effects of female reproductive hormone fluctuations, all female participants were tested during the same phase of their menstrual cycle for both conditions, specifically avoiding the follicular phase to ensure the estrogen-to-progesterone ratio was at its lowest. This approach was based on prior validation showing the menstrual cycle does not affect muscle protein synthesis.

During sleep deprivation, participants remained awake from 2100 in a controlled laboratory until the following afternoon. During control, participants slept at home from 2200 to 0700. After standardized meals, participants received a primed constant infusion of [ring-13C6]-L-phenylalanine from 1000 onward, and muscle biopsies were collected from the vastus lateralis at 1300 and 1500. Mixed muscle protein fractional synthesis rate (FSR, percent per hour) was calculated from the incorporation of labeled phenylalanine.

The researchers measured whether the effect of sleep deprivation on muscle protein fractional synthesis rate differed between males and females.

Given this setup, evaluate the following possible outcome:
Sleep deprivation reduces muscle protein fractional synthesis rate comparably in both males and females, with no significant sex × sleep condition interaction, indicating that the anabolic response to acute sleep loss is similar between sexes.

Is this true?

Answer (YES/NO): NO